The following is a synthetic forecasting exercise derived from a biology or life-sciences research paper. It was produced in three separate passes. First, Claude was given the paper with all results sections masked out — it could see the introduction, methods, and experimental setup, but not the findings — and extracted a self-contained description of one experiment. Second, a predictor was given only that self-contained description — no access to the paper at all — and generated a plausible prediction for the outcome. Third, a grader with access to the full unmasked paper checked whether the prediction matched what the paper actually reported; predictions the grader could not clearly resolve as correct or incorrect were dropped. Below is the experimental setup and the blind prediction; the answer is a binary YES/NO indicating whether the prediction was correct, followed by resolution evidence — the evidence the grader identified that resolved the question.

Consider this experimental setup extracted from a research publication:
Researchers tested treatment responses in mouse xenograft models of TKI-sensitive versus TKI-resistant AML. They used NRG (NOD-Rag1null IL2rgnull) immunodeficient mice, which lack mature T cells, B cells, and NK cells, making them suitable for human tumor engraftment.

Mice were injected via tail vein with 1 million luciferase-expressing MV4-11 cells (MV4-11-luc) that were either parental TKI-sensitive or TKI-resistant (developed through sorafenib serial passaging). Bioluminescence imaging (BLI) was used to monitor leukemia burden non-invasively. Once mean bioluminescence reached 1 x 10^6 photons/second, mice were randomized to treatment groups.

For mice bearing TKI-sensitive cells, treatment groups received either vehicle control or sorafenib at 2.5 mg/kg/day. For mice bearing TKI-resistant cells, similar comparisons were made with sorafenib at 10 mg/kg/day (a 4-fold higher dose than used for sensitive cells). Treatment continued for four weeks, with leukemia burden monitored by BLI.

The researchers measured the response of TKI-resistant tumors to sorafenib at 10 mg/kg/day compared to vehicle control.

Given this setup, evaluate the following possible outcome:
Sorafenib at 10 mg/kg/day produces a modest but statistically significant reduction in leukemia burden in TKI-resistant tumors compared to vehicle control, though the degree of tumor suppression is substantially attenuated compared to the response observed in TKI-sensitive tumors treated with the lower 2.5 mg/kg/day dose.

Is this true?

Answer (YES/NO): NO